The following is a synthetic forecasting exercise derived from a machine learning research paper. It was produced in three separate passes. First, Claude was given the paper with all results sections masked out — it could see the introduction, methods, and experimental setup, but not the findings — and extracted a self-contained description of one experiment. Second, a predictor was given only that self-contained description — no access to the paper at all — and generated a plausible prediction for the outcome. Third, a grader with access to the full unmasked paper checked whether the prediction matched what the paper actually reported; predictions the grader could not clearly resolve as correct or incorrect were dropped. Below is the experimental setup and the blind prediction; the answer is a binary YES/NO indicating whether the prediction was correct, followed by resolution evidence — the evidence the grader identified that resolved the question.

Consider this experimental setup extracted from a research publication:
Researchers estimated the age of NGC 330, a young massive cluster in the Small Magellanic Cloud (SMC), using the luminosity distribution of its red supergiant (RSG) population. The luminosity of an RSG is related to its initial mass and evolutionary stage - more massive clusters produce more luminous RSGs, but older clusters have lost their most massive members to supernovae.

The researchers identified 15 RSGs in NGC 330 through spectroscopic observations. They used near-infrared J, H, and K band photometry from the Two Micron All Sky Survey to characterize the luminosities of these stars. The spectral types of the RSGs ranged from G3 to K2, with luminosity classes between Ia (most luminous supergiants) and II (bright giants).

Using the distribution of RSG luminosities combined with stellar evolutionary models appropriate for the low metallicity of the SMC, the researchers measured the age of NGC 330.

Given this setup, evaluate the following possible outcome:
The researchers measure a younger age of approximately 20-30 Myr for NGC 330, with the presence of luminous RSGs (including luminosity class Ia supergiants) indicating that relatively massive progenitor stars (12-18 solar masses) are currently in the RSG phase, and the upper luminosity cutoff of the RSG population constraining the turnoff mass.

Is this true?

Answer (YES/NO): NO